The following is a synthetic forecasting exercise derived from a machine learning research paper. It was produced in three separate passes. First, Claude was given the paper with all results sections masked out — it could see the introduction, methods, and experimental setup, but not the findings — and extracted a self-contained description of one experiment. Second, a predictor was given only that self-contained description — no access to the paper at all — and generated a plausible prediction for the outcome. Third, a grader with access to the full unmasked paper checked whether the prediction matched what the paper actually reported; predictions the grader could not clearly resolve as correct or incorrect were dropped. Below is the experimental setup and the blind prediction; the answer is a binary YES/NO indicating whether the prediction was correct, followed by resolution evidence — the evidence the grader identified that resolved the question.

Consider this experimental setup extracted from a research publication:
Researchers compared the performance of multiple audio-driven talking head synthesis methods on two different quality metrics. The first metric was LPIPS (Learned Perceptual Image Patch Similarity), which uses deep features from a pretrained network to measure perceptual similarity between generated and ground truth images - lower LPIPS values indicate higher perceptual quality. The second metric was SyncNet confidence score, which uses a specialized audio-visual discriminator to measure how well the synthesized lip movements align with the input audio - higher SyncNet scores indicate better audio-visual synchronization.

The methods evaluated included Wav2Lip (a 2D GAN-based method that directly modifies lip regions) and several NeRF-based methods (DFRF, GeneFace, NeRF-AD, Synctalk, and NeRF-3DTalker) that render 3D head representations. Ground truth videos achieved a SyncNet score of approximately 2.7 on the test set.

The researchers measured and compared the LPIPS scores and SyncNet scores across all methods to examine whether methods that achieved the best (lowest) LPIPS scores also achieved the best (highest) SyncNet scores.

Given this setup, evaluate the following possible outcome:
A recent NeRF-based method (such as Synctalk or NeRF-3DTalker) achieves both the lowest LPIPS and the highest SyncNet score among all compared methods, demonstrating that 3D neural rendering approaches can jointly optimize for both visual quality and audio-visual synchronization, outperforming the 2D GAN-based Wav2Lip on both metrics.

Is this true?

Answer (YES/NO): NO